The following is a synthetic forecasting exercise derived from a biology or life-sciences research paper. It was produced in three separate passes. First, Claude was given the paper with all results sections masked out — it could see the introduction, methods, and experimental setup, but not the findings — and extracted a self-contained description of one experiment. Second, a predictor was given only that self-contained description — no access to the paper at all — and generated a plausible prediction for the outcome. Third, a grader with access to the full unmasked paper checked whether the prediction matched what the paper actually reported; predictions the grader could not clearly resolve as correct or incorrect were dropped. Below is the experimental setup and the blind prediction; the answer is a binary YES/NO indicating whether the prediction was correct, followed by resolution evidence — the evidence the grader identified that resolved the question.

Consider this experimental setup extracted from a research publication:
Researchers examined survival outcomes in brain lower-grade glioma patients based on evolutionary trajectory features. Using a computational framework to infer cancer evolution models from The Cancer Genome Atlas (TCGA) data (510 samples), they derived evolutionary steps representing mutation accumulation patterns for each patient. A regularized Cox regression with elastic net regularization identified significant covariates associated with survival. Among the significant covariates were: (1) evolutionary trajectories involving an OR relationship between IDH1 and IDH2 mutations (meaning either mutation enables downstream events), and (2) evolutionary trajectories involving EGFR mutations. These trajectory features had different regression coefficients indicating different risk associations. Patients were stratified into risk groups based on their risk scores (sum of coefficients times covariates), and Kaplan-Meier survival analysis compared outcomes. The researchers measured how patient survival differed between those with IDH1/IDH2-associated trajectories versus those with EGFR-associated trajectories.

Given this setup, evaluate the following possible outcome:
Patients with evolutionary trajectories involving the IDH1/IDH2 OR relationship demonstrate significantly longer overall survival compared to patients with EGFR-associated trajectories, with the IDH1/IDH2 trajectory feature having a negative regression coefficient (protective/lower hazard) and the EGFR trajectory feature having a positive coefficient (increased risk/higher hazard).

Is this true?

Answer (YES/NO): YES